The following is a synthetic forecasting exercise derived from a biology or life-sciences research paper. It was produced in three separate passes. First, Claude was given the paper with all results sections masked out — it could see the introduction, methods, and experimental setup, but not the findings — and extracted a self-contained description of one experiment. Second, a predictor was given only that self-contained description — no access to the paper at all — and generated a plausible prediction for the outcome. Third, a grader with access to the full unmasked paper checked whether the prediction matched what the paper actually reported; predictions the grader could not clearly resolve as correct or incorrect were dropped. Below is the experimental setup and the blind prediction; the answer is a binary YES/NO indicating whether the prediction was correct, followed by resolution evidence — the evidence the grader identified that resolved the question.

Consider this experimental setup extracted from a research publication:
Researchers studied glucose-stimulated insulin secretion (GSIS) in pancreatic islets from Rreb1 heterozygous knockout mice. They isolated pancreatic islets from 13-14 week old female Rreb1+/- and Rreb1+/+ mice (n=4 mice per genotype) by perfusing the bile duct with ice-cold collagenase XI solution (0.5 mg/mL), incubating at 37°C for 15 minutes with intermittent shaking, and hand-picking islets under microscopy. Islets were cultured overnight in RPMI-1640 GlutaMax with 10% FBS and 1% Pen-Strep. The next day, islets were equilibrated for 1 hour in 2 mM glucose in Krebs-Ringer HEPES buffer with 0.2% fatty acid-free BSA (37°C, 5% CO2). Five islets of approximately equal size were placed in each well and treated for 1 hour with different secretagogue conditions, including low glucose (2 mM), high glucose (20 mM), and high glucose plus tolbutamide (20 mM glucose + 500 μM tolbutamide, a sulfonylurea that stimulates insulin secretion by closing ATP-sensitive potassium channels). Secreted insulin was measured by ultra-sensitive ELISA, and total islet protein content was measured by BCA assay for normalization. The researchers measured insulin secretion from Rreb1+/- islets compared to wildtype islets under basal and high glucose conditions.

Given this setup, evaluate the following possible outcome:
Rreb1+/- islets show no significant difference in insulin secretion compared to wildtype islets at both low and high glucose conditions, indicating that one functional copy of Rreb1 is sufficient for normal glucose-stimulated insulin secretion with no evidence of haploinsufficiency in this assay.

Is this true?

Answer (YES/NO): NO